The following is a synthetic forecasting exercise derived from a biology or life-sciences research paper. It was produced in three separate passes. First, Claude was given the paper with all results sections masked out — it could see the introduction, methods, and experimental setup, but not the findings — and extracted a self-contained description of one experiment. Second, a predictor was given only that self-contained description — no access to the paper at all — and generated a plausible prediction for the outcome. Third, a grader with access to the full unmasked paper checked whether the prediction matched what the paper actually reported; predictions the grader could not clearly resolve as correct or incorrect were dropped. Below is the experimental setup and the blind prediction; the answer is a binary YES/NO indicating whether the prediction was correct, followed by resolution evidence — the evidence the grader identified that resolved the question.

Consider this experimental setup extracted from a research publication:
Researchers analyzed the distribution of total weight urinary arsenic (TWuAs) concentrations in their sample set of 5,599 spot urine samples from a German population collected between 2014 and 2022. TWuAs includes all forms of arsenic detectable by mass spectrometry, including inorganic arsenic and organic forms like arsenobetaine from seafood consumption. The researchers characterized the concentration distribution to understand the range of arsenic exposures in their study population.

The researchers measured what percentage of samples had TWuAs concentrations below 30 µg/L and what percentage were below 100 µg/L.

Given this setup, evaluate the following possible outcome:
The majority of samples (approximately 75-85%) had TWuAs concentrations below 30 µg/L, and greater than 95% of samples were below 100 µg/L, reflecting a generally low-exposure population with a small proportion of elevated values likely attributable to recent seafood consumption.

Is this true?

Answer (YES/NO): YES